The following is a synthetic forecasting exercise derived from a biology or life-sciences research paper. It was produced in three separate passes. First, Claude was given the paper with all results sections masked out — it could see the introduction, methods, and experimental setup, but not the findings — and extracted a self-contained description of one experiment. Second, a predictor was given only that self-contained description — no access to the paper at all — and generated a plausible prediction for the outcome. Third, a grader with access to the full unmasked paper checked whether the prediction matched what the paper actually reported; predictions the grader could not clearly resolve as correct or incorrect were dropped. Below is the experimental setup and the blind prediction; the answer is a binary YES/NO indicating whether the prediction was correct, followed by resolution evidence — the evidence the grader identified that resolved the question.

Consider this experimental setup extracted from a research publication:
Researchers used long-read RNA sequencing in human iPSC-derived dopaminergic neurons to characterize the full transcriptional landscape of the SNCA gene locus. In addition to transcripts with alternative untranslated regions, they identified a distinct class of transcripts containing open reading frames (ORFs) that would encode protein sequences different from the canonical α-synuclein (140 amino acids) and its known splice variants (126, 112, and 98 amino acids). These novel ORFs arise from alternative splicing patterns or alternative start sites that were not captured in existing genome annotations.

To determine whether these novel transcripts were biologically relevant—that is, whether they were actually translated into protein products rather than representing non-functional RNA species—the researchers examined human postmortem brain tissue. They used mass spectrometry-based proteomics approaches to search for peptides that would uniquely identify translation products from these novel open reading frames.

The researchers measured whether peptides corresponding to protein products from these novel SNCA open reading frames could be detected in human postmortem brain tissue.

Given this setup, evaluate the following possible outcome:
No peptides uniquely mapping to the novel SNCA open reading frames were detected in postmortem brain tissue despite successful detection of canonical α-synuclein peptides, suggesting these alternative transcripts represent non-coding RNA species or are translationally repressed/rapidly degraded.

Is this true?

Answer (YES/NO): NO